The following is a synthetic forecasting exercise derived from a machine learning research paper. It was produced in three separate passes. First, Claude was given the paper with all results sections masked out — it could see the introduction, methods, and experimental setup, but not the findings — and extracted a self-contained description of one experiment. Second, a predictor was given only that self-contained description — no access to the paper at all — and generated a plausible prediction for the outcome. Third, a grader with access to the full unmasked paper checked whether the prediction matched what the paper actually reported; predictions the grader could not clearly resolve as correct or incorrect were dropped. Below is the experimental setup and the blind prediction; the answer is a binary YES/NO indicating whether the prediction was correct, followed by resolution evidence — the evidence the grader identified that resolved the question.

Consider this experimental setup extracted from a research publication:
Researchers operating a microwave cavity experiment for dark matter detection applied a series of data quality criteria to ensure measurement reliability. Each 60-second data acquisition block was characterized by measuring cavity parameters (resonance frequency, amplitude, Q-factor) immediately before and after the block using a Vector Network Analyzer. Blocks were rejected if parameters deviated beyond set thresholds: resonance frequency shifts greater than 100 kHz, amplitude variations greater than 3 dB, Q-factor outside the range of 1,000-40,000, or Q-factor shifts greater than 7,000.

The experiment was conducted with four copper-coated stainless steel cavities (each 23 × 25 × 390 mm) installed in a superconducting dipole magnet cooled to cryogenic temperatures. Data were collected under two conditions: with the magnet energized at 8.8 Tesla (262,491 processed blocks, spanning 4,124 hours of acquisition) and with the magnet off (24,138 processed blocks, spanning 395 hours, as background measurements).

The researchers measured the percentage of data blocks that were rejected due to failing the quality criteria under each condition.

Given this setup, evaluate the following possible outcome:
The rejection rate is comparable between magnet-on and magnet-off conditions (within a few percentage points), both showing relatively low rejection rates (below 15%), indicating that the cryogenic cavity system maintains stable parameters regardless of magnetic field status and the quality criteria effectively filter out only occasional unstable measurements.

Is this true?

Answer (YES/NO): YES